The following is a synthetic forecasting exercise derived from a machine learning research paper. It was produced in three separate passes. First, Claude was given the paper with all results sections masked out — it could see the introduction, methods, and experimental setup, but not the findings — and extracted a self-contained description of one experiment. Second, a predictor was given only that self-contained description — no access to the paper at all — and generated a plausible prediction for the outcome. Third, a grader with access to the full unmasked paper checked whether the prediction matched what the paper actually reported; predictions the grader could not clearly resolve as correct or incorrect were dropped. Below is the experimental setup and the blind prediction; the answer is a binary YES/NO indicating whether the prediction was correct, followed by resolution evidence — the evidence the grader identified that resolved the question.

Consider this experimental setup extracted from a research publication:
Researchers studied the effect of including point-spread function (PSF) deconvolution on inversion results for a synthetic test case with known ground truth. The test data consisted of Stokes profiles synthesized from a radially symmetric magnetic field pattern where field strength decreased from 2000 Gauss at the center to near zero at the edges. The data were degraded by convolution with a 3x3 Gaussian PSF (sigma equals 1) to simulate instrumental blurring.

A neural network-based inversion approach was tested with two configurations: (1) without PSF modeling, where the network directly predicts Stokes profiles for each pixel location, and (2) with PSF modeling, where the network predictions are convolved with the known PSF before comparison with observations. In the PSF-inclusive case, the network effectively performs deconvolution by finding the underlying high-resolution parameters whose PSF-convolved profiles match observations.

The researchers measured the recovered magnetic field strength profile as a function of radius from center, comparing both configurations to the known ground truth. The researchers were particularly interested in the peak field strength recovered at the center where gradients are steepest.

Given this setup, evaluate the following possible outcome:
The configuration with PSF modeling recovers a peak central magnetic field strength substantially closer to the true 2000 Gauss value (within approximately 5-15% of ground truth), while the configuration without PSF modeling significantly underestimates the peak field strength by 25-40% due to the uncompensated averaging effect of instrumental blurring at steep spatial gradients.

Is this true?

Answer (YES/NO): NO